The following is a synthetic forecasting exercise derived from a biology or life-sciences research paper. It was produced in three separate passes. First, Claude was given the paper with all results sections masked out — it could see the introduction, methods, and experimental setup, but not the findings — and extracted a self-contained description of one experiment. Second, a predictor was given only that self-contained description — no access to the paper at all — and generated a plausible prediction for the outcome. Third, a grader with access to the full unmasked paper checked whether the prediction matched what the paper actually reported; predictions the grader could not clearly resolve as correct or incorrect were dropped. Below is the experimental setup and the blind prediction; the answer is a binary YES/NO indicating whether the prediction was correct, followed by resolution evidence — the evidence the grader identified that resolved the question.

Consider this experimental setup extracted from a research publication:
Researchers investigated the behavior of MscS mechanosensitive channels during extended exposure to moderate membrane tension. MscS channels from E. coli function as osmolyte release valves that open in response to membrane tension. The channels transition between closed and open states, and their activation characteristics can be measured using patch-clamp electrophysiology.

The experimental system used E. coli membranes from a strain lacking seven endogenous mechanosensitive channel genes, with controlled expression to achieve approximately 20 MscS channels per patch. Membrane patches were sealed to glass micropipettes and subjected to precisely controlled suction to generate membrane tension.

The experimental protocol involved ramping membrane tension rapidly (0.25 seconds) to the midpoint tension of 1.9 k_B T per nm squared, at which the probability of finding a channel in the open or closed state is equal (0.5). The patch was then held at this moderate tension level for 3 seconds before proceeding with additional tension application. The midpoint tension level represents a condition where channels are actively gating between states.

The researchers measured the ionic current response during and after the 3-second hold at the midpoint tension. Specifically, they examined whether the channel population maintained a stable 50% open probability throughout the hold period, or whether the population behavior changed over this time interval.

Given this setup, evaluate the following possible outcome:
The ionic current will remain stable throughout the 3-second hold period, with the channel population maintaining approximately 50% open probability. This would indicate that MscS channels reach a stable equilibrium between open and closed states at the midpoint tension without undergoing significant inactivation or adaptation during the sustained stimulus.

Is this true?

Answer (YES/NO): NO